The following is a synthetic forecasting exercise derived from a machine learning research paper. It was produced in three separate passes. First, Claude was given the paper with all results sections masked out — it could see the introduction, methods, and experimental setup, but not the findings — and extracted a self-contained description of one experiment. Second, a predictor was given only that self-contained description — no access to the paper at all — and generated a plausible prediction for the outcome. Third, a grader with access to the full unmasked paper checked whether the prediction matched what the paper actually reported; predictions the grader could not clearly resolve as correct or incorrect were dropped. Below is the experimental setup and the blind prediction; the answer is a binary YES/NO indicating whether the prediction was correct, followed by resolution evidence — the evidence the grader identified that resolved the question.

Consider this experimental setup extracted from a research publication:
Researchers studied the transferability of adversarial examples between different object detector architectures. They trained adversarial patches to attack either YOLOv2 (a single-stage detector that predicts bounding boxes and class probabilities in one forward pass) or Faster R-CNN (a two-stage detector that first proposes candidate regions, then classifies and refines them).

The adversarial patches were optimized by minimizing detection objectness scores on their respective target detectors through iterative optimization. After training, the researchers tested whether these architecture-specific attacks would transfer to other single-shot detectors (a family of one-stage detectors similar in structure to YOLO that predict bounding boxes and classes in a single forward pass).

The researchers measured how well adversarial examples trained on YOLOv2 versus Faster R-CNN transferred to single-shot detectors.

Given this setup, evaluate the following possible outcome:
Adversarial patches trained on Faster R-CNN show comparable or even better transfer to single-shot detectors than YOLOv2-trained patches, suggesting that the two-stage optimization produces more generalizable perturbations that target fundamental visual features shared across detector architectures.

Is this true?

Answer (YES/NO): YES